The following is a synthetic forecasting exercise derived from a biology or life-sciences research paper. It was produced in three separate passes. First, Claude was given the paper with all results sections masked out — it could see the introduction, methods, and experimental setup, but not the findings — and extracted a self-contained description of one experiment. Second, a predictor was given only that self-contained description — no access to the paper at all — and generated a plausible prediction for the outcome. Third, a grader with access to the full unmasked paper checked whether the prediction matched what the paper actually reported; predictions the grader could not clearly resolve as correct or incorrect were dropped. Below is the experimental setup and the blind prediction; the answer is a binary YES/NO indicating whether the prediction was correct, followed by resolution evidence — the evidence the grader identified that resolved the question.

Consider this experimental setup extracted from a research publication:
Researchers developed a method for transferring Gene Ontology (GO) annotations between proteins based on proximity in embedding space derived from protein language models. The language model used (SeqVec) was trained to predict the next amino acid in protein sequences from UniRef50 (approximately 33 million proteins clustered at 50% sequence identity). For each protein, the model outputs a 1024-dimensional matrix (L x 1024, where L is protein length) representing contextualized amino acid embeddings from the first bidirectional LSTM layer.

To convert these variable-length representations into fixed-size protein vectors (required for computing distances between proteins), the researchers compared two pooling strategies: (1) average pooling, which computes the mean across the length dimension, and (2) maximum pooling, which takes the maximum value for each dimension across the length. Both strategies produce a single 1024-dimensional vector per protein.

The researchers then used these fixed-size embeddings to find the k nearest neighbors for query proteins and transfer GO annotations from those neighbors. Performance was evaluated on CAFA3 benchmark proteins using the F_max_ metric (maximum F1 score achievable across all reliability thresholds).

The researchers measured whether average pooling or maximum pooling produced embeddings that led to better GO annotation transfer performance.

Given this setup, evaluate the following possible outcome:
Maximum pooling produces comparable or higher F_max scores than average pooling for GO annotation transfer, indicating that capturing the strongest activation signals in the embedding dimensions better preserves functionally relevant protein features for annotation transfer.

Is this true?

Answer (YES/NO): NO